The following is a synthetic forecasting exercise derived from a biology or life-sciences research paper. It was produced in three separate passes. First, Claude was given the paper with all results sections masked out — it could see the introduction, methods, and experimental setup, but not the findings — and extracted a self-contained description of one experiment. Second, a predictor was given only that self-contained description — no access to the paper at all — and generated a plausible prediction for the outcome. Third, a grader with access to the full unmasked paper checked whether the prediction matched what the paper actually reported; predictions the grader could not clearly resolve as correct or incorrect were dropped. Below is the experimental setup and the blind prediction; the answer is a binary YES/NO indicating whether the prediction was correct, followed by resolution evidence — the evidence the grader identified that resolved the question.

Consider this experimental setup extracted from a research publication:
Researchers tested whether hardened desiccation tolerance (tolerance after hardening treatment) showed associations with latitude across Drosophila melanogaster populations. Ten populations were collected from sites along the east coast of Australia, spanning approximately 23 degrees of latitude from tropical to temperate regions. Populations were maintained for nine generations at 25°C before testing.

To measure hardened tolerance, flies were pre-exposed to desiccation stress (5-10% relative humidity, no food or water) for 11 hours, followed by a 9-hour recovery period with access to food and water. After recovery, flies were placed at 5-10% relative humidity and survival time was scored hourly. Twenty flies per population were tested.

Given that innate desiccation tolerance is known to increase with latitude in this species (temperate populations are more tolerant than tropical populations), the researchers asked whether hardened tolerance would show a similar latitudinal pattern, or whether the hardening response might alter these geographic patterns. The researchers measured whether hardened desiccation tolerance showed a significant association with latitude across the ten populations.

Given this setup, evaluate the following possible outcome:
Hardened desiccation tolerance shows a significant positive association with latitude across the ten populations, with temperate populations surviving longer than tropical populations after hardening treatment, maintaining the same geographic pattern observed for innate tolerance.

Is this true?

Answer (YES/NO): NO